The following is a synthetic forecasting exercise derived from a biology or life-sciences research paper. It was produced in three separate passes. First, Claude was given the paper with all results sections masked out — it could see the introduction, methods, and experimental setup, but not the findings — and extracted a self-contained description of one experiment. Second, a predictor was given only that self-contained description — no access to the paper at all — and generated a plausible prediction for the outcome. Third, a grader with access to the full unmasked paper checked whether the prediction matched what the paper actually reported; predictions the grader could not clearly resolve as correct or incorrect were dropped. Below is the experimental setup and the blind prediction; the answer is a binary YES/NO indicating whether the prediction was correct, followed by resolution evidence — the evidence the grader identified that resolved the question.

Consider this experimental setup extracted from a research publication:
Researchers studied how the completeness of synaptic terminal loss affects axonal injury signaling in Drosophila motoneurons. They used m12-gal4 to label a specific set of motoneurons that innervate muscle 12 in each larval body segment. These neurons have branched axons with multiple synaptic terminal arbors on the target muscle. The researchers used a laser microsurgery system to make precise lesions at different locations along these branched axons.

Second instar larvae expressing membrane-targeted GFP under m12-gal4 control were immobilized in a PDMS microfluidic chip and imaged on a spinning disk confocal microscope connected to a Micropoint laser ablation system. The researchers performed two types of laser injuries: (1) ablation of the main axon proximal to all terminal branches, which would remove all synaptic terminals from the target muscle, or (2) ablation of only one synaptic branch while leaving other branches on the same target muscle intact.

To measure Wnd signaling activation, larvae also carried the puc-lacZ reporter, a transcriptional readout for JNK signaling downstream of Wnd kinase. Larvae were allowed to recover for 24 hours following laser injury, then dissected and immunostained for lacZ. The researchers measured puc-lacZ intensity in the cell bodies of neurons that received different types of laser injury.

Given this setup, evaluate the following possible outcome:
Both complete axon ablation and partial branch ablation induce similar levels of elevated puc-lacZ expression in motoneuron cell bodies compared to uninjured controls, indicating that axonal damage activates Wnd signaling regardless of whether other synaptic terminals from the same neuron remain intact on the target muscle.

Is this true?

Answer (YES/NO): NO